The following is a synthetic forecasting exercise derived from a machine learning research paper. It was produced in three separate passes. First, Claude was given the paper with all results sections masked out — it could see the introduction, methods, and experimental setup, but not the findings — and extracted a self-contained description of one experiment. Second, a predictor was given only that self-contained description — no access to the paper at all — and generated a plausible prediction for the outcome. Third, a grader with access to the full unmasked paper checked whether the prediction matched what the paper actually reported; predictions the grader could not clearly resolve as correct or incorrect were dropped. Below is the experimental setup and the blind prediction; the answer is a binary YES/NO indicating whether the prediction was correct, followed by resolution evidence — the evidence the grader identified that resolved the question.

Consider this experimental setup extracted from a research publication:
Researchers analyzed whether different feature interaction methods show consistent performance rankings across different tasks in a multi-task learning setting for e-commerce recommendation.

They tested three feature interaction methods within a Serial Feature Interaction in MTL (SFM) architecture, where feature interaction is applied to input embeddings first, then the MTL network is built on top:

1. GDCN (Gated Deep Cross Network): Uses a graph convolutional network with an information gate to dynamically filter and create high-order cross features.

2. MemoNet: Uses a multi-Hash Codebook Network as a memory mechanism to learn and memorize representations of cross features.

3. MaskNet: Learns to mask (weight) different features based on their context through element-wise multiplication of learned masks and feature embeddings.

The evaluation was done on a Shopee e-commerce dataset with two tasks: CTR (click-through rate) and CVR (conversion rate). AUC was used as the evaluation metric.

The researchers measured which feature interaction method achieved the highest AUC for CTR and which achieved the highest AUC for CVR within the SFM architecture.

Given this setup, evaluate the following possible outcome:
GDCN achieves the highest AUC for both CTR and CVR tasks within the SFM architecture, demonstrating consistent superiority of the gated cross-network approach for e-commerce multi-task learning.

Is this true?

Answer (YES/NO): NO